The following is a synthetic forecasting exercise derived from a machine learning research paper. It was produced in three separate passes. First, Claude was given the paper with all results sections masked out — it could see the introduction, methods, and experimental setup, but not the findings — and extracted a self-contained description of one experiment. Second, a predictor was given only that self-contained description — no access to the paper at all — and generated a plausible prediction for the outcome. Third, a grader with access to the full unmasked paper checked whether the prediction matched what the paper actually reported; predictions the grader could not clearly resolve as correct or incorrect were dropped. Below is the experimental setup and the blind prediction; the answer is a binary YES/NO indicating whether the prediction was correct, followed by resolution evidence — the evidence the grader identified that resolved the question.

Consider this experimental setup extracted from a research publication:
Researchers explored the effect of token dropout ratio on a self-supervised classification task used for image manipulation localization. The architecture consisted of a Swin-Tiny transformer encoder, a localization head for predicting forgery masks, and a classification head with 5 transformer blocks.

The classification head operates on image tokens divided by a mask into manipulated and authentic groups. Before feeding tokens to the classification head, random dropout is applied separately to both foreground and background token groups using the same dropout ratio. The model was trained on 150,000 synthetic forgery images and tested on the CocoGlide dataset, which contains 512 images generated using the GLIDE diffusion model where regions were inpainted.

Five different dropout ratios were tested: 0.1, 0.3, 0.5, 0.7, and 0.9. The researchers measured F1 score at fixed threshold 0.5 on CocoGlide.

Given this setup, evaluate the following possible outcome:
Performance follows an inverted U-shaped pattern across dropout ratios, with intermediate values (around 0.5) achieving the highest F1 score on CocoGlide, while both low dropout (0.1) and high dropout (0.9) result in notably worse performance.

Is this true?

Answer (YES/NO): YES